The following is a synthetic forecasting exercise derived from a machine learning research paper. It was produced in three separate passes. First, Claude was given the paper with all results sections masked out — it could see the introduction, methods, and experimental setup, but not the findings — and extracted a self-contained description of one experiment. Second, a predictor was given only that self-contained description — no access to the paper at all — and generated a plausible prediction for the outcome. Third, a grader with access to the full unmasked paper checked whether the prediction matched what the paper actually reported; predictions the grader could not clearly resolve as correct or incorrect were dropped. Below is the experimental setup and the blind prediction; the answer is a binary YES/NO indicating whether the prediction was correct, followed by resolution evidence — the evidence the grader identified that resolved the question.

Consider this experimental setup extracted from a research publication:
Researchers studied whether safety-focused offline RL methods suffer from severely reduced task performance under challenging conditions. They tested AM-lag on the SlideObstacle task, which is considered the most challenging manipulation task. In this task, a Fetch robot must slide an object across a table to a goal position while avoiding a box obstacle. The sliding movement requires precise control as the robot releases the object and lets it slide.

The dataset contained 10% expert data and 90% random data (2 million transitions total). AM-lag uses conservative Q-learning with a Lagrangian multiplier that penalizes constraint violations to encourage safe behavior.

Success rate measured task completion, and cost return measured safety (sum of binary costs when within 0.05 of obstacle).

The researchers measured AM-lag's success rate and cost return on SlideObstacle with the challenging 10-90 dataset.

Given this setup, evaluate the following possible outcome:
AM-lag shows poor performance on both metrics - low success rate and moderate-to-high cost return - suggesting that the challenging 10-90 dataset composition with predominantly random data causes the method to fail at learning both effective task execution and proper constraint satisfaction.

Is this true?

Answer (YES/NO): NO